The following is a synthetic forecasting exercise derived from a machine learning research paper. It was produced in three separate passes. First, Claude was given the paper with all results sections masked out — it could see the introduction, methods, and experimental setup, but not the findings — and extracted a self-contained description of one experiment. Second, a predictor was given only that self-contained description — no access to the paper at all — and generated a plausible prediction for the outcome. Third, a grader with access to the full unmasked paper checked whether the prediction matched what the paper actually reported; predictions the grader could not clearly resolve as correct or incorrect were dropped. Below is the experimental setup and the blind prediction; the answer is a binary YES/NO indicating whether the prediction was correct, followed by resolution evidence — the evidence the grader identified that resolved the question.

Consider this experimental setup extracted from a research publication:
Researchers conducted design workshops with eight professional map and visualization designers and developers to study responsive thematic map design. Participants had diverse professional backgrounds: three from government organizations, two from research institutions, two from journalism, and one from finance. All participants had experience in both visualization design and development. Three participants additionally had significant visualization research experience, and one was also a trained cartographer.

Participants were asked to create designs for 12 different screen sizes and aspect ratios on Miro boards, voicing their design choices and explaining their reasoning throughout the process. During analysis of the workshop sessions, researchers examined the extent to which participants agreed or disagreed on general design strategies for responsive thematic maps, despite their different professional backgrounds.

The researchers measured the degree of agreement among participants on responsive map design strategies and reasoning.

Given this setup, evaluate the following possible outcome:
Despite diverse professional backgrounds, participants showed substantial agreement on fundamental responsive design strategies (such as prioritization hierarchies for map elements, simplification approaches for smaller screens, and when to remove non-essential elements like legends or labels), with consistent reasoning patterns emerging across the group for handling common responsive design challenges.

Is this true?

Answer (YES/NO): YES